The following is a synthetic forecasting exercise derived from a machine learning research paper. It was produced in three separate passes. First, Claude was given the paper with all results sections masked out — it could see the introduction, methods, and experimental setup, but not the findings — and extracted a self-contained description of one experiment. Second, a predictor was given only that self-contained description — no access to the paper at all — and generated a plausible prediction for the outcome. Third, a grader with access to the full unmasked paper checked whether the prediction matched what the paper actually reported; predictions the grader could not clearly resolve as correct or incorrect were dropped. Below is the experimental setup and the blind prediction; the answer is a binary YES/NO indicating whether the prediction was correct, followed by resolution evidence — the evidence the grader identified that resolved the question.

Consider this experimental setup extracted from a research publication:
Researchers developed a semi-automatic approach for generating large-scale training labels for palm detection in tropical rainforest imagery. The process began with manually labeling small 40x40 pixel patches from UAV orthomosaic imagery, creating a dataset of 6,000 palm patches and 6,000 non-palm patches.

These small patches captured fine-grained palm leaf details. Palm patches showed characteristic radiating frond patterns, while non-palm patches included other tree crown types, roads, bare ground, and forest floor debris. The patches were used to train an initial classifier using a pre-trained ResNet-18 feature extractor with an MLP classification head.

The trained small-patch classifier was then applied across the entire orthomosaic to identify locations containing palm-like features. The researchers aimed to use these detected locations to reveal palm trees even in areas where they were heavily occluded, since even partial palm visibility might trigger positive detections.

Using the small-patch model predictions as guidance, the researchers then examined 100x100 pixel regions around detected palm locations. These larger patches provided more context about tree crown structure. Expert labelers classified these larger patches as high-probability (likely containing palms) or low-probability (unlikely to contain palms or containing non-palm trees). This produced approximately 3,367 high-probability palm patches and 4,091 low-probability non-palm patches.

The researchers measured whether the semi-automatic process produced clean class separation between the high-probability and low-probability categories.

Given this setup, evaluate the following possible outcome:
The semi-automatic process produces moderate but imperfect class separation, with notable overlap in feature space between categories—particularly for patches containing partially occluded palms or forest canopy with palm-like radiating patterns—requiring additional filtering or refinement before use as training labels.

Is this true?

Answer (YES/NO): NO